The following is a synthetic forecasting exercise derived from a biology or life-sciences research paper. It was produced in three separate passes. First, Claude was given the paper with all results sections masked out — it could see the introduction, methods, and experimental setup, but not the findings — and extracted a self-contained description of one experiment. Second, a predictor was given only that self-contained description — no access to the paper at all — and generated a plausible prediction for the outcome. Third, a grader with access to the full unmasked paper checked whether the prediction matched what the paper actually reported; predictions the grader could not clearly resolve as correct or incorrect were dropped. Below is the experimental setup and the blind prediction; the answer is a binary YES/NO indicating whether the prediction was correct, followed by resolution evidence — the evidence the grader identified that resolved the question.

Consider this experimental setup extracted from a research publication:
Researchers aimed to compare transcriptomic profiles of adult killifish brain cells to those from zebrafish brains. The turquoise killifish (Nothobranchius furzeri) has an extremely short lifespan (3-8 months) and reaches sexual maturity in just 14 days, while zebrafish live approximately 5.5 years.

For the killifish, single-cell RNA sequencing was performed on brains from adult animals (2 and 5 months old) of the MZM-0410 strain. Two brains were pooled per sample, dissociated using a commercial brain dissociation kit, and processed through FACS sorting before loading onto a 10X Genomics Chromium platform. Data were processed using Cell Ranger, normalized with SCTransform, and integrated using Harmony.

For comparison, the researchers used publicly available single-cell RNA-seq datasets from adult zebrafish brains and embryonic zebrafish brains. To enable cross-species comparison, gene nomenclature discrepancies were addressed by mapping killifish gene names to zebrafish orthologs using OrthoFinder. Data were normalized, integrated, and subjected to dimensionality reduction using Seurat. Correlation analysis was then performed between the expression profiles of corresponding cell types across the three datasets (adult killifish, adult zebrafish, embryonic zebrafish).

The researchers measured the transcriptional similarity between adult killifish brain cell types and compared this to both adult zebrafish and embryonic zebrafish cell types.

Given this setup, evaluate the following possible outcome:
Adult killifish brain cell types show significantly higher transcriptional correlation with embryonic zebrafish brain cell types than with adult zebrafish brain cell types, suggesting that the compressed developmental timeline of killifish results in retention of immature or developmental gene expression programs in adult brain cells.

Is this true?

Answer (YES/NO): YES